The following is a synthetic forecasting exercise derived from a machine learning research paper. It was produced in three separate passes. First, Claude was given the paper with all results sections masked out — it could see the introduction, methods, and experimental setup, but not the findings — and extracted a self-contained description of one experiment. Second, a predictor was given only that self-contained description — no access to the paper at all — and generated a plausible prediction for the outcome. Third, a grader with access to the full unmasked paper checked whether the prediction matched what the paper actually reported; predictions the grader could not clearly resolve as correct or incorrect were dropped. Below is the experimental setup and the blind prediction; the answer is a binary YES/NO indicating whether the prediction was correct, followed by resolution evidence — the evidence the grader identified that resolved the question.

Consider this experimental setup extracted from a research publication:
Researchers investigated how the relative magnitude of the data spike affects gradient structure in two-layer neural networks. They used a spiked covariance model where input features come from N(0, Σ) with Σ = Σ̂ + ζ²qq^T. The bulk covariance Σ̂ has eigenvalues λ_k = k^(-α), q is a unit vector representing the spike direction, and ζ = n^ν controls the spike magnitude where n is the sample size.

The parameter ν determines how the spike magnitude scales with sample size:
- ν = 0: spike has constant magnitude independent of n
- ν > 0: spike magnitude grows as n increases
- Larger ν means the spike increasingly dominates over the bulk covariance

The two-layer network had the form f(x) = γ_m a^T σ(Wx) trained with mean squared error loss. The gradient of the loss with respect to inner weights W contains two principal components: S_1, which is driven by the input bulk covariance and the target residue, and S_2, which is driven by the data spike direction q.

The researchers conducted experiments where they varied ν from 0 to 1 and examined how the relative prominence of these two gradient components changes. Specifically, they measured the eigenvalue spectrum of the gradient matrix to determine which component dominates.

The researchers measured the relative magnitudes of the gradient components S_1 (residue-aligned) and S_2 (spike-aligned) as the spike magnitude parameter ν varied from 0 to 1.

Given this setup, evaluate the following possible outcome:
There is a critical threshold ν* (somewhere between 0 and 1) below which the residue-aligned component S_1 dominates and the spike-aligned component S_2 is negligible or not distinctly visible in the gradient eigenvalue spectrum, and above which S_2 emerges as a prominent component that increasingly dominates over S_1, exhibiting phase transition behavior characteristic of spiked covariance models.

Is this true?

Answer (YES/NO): YES